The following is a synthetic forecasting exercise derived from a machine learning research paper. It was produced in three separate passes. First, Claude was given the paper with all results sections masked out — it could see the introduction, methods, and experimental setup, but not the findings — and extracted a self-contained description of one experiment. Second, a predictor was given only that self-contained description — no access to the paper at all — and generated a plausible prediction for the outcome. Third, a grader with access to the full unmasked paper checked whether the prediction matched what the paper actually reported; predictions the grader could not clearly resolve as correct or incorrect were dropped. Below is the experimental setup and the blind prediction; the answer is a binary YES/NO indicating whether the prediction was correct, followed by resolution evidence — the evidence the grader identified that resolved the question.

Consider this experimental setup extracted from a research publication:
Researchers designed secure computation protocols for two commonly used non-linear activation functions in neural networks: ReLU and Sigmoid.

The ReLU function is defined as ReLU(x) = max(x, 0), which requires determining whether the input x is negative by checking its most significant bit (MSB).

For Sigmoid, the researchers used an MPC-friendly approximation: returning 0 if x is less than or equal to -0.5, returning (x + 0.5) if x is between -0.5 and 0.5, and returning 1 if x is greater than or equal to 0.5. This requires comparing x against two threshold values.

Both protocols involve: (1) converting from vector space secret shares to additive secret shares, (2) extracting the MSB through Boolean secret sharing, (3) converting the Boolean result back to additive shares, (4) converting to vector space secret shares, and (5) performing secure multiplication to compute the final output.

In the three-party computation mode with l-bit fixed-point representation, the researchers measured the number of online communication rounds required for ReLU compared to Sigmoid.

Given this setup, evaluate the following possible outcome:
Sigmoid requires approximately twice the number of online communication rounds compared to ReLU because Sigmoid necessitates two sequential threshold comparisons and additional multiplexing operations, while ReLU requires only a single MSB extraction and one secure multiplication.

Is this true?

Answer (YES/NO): NO